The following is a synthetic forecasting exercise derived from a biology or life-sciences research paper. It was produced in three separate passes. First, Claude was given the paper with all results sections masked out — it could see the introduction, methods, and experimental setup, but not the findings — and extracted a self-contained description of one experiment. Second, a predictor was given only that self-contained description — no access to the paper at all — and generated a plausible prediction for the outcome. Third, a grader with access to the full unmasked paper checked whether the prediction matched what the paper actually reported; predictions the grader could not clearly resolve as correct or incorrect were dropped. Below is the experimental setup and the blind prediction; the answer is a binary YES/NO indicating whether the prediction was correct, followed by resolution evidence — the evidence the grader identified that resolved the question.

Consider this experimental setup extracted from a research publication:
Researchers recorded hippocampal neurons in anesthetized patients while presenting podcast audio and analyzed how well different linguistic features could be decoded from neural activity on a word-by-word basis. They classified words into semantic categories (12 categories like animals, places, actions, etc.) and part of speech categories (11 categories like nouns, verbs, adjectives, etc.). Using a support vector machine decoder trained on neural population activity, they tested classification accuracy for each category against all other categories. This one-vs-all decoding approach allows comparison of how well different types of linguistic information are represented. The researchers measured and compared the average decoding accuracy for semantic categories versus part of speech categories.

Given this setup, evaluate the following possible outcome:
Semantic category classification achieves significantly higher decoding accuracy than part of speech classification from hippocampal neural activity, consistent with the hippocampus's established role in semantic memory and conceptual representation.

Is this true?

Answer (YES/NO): YES